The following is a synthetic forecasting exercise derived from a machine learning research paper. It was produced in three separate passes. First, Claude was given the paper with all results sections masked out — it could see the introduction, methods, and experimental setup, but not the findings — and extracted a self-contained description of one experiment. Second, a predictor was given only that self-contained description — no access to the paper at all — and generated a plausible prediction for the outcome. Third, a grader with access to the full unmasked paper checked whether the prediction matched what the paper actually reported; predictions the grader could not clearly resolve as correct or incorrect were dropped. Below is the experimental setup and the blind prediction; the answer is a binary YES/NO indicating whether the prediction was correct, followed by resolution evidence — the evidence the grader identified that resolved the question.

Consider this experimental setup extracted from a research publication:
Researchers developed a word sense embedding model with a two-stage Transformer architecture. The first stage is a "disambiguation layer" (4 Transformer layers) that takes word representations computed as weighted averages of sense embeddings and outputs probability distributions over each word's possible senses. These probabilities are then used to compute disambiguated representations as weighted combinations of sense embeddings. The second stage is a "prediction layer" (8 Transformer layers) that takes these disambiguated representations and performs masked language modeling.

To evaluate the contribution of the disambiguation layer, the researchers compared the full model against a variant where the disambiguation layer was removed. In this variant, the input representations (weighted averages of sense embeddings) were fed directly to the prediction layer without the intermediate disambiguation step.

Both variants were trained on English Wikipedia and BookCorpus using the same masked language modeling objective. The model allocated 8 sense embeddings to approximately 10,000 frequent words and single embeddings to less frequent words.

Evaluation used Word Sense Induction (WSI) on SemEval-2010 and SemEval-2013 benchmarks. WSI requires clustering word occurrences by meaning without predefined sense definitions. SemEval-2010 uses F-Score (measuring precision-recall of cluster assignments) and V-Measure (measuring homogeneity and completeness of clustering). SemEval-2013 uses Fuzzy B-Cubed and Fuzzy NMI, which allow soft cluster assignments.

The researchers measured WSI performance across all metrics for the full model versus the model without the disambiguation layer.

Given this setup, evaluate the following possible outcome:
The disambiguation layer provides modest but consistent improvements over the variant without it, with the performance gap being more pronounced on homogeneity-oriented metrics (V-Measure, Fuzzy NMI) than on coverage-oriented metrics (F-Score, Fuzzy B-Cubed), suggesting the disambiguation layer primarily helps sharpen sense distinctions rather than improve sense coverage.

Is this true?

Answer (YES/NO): NO